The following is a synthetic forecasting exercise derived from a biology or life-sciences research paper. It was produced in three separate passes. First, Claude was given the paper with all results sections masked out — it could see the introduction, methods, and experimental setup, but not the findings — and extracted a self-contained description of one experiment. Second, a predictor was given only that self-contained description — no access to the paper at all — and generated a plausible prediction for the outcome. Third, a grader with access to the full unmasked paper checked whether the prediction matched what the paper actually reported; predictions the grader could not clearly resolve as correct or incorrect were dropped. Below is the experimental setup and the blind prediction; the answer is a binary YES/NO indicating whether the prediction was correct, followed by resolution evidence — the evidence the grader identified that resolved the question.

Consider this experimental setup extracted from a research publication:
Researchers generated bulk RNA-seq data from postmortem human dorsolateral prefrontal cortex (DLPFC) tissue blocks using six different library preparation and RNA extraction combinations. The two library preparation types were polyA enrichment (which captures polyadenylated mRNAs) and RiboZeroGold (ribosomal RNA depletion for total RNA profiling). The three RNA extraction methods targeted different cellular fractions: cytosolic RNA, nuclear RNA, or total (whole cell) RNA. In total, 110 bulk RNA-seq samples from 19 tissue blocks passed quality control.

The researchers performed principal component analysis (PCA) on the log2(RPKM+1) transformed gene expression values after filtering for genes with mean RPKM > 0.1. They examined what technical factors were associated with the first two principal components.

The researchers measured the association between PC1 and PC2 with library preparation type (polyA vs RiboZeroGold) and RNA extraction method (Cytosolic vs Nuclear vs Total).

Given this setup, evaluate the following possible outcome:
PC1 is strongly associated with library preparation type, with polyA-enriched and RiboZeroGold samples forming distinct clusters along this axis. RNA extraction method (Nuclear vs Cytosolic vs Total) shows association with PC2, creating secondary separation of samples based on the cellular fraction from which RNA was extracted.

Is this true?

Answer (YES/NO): YES